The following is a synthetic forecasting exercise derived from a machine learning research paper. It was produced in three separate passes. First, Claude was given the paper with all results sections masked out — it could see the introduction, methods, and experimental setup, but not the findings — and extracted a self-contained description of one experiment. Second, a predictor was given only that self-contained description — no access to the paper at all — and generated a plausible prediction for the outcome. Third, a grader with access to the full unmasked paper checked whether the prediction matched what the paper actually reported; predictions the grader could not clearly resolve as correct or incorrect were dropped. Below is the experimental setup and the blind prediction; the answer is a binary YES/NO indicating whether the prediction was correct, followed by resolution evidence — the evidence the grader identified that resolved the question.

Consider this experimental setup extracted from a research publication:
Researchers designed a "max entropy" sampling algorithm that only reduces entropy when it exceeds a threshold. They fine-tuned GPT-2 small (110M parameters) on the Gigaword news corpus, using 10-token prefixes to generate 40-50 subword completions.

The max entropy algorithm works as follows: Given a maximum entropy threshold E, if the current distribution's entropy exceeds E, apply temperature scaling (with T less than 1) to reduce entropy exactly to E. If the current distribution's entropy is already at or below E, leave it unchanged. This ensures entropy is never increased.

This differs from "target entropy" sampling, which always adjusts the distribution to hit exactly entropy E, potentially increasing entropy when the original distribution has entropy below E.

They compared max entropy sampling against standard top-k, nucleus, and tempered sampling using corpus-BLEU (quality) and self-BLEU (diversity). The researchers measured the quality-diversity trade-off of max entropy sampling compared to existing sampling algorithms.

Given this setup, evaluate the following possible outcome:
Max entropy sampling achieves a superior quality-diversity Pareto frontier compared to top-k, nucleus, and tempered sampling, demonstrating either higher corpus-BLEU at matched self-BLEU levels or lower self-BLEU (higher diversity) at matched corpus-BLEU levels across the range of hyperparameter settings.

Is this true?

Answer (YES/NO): NO